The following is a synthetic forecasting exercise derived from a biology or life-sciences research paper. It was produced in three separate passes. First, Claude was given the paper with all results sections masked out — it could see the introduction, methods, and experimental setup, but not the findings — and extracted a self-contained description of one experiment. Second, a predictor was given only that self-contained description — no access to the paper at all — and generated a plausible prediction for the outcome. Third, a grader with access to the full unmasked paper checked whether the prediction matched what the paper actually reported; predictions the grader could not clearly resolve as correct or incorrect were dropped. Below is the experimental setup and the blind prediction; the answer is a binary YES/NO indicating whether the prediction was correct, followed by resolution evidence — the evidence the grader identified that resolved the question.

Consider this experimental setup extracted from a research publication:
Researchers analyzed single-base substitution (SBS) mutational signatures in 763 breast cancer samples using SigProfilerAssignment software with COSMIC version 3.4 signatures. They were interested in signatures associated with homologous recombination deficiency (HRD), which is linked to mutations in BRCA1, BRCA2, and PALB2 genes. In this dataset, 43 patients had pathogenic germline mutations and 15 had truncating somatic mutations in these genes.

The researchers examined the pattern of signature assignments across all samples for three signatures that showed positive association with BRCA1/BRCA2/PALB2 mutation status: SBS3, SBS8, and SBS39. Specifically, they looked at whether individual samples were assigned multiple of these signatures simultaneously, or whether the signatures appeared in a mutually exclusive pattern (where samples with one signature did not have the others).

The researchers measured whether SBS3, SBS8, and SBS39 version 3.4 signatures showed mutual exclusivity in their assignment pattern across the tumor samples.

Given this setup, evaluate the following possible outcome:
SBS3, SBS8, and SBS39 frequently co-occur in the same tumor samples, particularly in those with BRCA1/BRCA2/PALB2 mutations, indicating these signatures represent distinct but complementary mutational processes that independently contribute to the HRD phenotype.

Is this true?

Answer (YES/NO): NO